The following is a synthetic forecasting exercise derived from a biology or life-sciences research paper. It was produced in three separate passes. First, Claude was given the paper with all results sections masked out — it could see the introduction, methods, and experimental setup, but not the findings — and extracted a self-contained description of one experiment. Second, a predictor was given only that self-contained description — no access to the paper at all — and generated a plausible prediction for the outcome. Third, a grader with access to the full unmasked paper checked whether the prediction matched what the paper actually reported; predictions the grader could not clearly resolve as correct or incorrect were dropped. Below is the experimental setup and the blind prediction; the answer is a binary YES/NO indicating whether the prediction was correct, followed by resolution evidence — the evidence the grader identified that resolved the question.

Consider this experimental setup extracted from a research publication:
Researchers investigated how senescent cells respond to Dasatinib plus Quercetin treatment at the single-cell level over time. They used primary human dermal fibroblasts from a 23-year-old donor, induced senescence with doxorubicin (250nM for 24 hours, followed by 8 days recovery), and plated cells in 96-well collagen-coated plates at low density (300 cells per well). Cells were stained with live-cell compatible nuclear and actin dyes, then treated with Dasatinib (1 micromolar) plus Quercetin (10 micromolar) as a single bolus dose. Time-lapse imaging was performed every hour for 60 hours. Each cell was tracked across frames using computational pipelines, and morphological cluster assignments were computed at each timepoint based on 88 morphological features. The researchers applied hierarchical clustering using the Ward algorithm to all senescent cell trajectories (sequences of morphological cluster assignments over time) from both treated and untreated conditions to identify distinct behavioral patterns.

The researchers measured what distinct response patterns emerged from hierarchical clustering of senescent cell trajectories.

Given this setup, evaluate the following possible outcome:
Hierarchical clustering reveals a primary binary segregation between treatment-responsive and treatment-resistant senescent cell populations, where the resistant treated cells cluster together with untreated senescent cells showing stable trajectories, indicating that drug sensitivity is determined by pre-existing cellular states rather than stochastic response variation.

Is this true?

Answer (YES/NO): NO